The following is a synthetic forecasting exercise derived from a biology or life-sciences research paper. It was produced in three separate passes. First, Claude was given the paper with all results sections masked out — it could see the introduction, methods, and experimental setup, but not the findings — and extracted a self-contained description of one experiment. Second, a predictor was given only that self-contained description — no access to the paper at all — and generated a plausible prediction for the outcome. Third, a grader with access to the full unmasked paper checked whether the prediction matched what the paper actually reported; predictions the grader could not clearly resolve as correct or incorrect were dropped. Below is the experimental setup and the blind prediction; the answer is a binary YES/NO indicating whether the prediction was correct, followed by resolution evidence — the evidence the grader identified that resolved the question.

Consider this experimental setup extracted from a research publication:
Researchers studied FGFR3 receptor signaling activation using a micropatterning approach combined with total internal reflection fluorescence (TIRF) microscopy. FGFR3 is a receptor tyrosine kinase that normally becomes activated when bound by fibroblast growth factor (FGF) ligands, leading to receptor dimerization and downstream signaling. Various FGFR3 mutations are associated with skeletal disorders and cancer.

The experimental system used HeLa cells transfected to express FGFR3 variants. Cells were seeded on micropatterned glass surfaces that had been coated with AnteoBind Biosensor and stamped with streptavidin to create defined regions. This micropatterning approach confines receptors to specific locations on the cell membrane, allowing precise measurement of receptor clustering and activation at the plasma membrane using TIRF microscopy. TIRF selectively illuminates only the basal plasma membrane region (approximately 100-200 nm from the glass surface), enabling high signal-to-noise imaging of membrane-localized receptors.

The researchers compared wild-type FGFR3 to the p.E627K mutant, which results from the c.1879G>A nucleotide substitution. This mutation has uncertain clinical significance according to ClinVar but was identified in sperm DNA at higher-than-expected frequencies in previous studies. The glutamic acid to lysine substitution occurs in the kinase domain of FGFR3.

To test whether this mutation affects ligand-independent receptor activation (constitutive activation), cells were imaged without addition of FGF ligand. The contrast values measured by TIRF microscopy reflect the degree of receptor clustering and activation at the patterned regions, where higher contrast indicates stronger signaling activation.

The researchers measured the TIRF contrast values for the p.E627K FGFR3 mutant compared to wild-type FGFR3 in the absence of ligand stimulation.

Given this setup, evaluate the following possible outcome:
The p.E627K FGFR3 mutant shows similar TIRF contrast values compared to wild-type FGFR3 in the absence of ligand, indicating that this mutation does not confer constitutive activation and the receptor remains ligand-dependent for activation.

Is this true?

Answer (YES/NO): NO